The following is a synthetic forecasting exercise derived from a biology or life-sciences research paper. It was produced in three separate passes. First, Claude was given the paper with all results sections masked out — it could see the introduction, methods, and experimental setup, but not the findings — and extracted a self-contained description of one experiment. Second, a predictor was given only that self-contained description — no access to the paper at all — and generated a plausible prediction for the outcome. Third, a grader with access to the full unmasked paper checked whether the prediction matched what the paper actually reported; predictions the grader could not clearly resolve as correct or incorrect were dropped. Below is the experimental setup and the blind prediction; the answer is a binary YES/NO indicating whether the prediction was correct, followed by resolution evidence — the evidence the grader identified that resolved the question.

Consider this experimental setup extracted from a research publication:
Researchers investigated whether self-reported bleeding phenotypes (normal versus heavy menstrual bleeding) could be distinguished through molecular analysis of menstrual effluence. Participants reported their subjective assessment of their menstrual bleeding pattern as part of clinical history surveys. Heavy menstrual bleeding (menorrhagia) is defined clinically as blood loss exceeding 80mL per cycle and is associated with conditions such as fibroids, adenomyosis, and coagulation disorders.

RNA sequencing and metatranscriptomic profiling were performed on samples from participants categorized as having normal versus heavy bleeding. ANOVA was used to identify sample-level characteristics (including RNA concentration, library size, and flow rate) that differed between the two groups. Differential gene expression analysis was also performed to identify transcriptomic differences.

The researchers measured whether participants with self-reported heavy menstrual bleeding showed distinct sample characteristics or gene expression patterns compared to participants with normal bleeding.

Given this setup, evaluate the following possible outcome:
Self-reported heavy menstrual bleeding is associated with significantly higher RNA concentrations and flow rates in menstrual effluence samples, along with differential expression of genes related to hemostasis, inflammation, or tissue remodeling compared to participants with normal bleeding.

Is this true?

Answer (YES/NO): NO